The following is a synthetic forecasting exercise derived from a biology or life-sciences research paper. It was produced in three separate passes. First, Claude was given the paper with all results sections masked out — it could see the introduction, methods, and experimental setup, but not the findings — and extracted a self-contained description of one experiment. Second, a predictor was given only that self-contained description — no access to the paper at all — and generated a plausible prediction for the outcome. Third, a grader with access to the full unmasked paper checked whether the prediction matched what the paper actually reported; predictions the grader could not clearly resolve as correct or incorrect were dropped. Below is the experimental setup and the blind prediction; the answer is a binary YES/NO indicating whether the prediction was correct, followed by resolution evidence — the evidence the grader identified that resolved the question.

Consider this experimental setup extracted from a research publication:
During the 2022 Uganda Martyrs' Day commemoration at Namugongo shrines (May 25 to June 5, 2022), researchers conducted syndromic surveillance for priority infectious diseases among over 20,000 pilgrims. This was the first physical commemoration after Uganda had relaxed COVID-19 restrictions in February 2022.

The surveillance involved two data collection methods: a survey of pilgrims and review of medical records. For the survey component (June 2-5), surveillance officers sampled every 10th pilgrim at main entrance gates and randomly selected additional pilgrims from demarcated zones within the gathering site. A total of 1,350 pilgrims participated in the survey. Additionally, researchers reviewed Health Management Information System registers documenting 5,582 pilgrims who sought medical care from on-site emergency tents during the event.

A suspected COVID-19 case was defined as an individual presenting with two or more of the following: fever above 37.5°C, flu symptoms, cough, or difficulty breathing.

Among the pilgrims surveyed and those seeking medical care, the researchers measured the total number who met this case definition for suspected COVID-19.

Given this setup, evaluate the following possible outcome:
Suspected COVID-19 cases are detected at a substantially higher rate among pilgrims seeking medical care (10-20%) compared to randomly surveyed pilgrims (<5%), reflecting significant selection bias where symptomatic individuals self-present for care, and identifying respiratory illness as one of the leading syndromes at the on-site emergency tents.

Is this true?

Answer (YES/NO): NO